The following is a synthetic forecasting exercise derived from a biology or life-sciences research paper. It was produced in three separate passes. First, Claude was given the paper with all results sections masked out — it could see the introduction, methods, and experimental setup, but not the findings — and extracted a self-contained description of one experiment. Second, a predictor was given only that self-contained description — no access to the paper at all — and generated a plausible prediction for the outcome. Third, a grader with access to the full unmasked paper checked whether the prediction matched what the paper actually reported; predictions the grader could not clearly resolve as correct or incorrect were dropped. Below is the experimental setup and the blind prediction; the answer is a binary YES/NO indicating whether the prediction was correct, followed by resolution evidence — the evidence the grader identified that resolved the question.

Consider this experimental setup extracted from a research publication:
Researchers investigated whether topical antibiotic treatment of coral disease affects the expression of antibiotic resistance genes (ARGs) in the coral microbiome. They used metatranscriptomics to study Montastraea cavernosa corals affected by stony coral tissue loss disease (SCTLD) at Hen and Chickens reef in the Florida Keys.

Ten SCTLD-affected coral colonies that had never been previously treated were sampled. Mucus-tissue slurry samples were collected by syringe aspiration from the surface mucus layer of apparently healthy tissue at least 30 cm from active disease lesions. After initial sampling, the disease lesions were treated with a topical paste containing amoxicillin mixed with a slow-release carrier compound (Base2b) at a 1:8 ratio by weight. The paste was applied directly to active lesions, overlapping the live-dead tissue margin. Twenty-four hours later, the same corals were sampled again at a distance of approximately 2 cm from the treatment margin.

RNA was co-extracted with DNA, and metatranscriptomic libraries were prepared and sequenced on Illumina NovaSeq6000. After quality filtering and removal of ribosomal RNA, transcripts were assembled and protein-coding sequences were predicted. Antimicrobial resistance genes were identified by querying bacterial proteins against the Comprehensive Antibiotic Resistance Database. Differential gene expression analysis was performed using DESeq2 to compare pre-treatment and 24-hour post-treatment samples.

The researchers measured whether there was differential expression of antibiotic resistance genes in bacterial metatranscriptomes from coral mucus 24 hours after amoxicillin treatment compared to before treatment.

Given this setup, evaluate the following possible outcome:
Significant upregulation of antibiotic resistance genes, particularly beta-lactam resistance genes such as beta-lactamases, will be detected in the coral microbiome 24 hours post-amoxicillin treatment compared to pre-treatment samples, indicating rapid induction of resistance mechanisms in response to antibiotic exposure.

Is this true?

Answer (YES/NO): NO